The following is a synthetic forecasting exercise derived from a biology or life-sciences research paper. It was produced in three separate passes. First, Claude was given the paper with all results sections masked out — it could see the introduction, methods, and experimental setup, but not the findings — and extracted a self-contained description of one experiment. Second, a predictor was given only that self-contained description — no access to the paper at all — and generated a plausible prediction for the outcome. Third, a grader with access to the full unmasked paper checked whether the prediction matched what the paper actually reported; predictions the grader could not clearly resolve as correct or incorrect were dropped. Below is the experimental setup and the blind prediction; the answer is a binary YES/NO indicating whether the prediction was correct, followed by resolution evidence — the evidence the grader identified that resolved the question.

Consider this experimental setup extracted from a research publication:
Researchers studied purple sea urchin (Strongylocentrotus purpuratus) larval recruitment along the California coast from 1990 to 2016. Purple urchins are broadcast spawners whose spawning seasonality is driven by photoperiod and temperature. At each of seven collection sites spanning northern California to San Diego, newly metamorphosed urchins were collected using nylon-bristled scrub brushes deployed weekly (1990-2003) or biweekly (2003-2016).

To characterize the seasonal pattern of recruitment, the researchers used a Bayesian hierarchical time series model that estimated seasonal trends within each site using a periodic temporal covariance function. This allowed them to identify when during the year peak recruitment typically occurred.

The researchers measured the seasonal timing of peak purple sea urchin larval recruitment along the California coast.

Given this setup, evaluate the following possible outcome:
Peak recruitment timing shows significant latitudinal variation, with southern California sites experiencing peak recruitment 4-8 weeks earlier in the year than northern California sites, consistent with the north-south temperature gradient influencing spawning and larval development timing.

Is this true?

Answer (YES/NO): NO